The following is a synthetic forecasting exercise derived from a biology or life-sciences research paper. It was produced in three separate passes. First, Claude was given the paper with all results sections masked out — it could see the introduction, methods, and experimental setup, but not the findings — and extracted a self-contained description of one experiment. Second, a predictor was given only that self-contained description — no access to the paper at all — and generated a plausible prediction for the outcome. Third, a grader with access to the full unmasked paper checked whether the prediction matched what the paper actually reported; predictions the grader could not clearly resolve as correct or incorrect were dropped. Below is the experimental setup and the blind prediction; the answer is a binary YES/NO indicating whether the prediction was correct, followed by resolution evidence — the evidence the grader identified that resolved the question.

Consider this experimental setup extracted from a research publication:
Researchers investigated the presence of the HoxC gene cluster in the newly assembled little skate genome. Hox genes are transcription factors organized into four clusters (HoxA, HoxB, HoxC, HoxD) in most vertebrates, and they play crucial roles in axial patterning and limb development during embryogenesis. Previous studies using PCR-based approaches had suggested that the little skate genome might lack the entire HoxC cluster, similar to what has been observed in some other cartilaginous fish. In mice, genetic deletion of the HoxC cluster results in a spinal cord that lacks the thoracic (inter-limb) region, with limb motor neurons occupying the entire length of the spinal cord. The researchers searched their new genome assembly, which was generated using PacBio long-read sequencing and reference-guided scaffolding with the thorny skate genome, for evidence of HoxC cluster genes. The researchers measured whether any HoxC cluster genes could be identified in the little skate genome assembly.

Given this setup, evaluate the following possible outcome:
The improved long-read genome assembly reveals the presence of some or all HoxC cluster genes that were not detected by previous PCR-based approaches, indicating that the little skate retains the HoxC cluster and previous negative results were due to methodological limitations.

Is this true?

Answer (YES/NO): NO